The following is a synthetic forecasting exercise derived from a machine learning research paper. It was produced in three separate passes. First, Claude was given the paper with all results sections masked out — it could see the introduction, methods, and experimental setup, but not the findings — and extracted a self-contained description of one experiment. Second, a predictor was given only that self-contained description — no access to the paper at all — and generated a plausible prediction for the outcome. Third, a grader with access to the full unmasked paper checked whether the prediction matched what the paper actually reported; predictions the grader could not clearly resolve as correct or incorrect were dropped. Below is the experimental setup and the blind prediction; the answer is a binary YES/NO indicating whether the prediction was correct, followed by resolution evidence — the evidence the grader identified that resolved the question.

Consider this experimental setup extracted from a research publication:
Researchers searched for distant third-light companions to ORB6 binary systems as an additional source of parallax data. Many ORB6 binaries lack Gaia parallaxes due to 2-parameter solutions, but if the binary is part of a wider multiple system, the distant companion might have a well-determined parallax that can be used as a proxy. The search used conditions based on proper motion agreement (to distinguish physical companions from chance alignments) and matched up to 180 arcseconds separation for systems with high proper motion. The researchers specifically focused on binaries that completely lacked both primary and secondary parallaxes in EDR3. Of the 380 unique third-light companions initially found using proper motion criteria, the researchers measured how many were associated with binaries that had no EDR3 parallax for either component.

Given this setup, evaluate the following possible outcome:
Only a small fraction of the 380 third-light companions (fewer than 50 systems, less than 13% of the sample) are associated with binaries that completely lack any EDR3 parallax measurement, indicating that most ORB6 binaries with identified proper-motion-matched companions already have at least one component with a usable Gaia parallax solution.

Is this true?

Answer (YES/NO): NO